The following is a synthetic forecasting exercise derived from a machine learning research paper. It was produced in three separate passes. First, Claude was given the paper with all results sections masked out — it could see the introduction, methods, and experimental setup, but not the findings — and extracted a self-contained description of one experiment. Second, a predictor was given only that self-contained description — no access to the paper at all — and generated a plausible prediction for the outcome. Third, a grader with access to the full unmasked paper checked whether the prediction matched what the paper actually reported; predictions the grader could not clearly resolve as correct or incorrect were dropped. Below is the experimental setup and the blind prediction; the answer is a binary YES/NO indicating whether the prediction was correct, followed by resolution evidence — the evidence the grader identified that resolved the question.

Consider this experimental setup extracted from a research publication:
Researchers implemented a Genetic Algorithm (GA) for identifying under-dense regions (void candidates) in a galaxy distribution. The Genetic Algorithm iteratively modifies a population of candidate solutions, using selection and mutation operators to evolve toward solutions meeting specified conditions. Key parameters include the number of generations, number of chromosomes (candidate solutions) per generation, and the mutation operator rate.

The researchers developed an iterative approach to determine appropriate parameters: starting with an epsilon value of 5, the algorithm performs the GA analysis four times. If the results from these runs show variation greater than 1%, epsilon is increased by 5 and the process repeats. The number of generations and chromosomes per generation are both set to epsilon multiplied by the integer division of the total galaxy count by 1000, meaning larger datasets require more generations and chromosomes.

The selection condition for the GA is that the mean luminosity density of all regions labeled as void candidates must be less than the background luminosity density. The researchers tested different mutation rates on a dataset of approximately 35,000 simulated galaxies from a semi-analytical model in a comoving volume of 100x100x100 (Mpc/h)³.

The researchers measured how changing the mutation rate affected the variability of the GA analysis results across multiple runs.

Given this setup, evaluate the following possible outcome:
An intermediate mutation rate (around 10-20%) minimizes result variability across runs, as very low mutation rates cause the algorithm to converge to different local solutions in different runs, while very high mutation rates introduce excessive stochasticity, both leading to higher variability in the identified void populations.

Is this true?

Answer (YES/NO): NO